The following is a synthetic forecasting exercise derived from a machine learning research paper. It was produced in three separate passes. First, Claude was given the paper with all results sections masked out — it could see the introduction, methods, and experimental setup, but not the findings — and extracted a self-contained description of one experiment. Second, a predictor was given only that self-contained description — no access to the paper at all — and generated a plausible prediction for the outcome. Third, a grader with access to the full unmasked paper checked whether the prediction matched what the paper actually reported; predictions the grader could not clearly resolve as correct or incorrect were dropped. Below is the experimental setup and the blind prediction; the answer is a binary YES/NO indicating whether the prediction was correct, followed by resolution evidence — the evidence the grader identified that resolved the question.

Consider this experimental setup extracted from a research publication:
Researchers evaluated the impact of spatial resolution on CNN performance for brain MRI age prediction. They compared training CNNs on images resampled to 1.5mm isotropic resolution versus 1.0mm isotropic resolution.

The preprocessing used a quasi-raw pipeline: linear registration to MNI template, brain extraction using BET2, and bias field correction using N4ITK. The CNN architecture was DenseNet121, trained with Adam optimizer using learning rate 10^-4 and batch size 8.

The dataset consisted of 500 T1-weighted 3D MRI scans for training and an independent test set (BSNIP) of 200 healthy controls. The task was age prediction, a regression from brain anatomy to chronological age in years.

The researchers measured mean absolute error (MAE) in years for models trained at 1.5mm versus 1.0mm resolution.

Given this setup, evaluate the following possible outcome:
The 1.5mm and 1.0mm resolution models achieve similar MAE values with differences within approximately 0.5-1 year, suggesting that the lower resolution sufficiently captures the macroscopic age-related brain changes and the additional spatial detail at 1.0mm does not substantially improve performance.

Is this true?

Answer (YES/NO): NO